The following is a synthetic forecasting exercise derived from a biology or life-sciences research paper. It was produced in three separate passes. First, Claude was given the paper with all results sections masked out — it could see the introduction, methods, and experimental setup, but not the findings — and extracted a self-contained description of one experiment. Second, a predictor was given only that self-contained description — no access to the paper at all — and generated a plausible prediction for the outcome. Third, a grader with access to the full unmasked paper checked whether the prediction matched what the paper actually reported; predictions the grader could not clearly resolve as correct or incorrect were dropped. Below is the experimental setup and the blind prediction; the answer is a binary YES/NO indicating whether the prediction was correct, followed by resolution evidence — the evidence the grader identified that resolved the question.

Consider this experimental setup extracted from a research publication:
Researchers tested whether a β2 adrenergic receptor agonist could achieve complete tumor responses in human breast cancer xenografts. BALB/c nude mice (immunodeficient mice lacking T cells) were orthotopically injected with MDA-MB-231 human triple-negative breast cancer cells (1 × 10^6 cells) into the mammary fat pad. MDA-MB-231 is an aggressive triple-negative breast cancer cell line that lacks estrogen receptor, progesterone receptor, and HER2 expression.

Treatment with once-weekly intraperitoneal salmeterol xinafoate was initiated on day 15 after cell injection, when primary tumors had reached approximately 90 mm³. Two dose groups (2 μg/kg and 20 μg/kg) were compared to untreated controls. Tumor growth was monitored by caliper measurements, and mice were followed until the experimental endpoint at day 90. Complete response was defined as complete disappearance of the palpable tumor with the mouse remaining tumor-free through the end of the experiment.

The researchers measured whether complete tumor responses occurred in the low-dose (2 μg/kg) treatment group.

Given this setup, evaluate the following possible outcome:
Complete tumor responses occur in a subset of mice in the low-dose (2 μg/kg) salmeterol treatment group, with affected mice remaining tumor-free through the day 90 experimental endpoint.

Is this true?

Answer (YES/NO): YES